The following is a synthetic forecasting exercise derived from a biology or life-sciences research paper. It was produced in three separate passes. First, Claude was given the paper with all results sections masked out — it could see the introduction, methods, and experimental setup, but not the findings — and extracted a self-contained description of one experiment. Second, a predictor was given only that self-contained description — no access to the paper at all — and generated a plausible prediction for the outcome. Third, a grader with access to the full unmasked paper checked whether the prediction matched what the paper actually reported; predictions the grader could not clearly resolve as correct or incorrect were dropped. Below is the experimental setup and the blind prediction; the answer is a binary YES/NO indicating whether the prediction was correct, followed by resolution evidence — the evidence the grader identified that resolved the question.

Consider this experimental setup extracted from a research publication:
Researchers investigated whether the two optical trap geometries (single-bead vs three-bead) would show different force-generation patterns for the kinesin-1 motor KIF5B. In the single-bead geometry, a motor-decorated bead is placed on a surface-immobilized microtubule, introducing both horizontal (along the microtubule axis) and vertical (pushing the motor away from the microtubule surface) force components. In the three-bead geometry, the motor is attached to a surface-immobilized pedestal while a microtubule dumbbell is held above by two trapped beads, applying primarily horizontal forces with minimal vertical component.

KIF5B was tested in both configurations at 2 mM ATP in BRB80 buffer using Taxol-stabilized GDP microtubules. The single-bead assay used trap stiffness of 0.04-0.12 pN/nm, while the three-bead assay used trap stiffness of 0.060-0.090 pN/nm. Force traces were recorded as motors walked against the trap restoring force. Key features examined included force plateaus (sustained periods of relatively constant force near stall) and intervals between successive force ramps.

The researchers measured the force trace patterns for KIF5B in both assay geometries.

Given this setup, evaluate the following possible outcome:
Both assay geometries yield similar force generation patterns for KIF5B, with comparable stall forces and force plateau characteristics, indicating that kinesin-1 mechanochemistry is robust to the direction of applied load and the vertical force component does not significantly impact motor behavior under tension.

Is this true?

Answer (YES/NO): NO